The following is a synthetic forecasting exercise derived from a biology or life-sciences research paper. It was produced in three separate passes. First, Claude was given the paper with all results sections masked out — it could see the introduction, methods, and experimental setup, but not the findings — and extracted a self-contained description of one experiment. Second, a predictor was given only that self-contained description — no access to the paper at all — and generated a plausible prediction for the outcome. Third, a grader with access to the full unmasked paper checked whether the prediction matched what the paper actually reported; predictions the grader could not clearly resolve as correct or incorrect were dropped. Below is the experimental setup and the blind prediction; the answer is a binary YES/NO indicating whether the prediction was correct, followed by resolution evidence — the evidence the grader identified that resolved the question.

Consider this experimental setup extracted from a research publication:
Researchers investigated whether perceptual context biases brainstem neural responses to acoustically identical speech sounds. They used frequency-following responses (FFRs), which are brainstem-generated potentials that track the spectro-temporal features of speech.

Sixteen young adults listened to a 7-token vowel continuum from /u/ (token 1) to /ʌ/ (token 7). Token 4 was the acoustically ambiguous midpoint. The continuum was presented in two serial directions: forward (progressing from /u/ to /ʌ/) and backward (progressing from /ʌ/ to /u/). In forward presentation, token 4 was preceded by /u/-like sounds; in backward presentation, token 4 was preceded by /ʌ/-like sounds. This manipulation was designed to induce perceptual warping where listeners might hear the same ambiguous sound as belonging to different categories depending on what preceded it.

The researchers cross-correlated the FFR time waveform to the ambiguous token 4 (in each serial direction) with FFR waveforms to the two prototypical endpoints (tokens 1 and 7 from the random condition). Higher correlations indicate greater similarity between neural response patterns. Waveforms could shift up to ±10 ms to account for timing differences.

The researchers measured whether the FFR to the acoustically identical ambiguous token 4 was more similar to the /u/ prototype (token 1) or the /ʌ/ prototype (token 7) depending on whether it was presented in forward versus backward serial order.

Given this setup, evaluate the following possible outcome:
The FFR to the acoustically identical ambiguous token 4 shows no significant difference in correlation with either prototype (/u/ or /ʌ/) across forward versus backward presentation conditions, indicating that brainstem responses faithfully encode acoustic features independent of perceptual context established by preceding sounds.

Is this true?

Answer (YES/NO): NO